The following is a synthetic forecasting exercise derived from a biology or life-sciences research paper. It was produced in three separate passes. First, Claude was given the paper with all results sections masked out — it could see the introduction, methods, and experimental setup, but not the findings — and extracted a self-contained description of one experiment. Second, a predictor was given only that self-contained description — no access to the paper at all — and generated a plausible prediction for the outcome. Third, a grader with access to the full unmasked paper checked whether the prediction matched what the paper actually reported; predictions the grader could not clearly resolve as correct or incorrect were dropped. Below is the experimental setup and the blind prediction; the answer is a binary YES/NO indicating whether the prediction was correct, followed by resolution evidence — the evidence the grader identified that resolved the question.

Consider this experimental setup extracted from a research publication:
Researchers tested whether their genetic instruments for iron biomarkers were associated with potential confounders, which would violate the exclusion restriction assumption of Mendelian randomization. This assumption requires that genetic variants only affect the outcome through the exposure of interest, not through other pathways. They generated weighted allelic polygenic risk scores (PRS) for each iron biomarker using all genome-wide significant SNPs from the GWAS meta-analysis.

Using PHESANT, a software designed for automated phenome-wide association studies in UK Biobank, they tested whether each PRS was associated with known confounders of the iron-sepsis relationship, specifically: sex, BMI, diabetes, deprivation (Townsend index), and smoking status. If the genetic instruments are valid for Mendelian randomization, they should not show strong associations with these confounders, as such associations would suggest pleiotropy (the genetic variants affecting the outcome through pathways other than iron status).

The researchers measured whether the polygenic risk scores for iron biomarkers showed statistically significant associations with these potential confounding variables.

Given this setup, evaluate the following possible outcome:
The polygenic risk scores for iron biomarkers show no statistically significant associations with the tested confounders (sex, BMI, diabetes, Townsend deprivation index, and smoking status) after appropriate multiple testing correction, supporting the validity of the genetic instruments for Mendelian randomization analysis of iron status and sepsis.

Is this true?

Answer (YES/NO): NO